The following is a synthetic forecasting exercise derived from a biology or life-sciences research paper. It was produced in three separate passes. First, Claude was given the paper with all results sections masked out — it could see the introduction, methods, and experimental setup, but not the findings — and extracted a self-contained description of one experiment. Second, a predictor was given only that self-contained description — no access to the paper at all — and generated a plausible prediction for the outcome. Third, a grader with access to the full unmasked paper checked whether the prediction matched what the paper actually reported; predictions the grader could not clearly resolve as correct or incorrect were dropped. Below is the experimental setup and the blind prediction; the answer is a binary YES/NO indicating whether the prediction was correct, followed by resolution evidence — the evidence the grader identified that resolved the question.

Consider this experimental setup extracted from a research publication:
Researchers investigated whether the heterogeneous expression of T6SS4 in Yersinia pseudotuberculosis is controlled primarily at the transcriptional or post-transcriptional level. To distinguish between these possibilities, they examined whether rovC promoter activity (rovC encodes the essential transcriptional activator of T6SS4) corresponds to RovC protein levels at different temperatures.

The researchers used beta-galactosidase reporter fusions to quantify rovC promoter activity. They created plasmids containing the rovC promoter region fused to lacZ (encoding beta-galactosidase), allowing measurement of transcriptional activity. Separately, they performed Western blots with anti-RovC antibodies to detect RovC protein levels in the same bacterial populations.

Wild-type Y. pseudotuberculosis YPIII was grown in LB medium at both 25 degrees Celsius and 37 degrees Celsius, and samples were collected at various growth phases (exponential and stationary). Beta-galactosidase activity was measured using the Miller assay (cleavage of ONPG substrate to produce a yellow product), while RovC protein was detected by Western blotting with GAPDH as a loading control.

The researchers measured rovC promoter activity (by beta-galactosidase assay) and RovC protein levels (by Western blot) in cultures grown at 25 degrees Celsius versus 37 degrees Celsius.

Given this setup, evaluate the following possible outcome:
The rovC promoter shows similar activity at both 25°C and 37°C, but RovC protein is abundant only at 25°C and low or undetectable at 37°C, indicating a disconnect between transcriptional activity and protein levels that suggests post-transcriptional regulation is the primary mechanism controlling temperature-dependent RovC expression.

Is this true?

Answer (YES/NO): YES